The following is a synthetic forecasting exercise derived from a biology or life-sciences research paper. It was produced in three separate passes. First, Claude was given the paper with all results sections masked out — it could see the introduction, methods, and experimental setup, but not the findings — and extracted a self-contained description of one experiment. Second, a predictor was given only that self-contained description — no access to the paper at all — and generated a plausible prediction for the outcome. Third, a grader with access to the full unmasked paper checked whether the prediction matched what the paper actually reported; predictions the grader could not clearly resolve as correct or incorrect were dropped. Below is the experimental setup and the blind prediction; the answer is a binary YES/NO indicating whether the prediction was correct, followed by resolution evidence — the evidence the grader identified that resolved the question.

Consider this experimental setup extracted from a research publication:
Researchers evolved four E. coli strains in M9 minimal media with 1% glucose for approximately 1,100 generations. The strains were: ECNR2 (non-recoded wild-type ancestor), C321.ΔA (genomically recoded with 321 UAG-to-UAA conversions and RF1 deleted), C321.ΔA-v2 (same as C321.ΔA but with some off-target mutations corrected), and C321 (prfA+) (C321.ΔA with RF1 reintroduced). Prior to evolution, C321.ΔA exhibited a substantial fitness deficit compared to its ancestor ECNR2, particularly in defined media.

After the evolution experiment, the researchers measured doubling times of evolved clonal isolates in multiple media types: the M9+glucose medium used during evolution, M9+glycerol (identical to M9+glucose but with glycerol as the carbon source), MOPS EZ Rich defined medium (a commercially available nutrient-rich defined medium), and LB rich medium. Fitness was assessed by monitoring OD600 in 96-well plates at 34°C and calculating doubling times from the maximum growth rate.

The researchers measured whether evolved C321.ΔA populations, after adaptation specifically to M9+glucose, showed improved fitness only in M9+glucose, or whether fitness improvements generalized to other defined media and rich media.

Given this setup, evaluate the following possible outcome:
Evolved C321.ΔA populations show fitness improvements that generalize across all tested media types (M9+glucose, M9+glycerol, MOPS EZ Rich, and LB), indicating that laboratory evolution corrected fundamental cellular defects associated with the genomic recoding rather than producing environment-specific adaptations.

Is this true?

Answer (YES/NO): NO